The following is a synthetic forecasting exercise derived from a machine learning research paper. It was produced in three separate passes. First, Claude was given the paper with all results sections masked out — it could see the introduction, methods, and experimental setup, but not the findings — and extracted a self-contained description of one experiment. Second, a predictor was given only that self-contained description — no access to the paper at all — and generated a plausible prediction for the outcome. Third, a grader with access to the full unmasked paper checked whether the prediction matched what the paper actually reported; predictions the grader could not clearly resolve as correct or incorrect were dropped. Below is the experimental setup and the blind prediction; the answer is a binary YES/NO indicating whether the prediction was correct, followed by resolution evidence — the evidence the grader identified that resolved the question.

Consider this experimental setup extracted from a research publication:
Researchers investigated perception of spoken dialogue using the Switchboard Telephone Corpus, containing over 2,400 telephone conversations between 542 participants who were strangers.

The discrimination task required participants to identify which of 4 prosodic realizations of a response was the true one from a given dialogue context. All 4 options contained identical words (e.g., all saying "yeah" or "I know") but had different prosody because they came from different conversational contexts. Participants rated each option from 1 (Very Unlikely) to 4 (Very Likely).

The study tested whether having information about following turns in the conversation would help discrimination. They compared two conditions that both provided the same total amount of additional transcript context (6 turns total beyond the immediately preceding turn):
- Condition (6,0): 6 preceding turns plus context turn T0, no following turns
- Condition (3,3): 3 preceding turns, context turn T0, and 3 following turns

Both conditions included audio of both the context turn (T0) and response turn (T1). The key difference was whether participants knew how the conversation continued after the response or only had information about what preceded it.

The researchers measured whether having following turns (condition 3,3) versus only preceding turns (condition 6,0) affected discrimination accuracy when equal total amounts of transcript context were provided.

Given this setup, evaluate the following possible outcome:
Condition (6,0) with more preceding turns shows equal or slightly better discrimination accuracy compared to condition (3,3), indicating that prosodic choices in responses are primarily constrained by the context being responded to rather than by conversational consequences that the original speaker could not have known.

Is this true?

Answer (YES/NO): NO